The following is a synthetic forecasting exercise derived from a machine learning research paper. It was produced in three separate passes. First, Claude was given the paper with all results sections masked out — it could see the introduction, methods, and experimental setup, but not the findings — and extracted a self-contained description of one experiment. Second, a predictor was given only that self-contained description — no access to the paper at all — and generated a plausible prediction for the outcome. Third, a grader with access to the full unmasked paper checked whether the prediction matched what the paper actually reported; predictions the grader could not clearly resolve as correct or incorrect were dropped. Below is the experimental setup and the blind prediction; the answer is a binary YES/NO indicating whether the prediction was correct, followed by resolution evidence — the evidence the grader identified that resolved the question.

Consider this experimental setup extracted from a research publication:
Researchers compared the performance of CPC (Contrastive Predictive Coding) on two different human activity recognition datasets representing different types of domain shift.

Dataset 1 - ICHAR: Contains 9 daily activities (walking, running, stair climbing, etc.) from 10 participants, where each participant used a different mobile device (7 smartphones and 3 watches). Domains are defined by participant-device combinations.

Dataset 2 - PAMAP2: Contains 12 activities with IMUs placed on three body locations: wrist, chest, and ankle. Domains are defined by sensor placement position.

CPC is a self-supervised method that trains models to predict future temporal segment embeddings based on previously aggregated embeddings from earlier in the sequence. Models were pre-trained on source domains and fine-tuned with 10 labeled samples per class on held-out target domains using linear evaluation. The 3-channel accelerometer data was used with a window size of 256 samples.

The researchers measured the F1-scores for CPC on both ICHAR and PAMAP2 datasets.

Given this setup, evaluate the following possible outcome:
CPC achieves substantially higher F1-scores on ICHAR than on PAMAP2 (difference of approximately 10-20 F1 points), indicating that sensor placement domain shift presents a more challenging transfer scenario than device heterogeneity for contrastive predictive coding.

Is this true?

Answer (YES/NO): NO